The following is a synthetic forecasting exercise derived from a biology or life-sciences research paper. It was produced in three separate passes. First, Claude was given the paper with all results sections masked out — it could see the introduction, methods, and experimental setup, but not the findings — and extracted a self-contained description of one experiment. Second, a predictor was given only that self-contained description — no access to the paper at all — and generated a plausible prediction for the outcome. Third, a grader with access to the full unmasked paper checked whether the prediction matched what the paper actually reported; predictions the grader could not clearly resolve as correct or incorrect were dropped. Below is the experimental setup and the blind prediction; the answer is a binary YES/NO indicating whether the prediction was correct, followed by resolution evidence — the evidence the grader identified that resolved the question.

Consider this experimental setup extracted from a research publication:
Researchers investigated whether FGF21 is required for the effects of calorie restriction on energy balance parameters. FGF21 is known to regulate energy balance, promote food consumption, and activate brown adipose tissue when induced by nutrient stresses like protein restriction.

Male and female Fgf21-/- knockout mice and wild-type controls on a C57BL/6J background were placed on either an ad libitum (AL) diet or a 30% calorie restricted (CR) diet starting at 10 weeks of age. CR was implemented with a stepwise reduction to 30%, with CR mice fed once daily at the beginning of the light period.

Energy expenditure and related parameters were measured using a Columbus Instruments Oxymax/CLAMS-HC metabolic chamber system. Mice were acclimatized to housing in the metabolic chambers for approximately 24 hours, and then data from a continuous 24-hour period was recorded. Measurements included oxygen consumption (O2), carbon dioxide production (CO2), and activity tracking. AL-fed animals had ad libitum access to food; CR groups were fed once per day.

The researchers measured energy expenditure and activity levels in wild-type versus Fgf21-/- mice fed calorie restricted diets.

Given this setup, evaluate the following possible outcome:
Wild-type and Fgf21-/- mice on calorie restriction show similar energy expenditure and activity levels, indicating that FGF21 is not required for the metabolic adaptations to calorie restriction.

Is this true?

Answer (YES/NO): YES